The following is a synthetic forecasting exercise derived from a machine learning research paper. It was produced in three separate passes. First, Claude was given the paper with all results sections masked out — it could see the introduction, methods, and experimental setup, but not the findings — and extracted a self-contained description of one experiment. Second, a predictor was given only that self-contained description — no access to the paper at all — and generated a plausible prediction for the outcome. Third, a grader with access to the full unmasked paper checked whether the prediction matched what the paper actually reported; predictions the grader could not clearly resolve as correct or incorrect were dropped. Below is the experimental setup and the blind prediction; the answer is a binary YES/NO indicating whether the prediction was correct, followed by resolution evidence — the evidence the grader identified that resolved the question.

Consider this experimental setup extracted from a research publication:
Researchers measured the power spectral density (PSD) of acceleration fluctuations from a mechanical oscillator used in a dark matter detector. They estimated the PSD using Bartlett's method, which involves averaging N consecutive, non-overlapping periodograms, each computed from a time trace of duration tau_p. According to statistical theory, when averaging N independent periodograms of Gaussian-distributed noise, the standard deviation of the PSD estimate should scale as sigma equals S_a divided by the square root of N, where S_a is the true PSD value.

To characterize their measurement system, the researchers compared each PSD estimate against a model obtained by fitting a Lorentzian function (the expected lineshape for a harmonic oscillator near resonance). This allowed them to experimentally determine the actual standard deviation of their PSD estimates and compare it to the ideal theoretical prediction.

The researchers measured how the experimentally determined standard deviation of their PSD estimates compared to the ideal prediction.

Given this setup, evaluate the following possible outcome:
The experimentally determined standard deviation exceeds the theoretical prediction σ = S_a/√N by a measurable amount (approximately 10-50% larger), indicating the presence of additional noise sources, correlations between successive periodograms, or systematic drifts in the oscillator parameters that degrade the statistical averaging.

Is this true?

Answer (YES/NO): YES